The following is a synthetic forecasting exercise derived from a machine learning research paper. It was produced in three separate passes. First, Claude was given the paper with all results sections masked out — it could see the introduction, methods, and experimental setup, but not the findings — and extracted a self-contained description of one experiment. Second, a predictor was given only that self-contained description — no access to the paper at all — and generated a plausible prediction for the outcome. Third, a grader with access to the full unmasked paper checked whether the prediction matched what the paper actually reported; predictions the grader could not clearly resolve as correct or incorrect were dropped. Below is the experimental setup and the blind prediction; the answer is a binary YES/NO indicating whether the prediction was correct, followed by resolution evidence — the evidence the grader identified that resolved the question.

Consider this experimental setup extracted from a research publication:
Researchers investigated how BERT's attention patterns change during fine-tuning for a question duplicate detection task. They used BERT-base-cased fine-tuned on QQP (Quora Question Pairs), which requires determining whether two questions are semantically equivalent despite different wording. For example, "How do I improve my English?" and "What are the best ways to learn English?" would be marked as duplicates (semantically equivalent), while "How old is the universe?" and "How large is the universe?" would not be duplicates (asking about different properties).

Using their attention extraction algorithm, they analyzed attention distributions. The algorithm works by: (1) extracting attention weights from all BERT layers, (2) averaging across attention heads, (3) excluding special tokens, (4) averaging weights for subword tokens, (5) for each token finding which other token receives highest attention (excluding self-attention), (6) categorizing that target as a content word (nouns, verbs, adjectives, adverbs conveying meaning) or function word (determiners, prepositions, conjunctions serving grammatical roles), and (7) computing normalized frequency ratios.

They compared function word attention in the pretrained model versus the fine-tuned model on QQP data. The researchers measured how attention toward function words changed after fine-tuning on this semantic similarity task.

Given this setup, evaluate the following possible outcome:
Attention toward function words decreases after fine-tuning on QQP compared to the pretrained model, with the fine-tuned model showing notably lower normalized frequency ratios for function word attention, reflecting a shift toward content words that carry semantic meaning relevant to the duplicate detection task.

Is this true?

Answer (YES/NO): YES